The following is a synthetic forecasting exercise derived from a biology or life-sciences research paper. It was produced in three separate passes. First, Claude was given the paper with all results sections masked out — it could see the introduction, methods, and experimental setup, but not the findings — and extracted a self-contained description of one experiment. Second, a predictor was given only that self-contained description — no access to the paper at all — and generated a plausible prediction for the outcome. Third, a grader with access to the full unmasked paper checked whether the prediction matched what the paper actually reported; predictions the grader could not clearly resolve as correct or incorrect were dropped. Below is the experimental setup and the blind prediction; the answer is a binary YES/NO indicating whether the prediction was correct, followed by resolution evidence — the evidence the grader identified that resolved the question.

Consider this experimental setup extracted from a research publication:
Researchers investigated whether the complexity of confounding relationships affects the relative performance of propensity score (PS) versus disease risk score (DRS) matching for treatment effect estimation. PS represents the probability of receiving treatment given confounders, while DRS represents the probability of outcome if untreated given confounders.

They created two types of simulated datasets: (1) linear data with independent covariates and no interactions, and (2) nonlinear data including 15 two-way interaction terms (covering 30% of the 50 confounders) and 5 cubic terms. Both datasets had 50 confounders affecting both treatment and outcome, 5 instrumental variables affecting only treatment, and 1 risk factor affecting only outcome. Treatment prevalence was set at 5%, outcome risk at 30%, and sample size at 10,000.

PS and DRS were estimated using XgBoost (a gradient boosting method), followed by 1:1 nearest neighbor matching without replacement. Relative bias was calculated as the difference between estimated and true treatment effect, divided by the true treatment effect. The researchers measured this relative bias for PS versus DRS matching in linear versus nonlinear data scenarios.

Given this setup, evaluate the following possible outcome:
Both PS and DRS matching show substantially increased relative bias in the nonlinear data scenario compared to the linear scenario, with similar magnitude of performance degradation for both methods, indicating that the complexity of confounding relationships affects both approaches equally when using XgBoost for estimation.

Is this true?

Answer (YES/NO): NO